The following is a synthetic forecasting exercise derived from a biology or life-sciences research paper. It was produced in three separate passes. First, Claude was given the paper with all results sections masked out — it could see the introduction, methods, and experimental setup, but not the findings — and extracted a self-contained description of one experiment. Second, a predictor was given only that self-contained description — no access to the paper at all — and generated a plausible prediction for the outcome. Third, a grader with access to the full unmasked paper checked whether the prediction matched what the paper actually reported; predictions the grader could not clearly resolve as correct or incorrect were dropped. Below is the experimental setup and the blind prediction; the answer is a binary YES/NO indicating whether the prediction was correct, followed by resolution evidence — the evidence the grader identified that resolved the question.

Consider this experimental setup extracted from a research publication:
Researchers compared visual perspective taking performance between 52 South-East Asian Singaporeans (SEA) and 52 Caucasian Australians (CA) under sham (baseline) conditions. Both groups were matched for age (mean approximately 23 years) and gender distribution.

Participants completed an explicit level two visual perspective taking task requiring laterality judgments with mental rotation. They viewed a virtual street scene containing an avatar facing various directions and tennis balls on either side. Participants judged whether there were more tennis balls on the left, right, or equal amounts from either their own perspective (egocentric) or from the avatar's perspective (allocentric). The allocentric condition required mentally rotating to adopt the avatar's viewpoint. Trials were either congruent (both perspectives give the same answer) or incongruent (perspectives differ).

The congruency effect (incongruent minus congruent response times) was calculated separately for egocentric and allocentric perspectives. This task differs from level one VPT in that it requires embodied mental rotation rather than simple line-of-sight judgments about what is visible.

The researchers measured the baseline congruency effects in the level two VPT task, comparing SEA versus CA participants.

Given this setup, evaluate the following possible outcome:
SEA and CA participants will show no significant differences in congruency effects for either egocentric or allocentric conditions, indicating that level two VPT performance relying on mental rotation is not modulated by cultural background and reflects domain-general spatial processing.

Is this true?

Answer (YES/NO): YES